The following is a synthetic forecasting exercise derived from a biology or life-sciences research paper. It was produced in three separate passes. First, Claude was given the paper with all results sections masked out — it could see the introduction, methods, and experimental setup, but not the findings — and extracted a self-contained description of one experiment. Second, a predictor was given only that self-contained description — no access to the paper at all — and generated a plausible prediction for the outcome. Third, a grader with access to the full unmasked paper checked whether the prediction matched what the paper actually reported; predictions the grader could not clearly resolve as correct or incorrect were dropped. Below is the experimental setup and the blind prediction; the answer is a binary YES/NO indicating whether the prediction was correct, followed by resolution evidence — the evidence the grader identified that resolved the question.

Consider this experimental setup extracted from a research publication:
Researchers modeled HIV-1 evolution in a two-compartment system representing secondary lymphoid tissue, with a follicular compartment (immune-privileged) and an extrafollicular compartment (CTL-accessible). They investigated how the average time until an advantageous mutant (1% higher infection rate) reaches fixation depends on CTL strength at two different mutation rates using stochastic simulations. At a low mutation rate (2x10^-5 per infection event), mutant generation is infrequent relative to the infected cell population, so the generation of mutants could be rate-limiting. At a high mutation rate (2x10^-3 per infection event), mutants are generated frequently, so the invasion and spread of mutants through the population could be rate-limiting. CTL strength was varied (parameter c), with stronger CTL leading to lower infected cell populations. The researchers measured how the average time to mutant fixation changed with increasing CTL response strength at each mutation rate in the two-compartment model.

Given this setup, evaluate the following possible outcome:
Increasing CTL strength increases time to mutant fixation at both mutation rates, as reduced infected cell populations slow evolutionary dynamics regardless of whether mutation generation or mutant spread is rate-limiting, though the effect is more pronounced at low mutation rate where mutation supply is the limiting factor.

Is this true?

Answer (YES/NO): NO